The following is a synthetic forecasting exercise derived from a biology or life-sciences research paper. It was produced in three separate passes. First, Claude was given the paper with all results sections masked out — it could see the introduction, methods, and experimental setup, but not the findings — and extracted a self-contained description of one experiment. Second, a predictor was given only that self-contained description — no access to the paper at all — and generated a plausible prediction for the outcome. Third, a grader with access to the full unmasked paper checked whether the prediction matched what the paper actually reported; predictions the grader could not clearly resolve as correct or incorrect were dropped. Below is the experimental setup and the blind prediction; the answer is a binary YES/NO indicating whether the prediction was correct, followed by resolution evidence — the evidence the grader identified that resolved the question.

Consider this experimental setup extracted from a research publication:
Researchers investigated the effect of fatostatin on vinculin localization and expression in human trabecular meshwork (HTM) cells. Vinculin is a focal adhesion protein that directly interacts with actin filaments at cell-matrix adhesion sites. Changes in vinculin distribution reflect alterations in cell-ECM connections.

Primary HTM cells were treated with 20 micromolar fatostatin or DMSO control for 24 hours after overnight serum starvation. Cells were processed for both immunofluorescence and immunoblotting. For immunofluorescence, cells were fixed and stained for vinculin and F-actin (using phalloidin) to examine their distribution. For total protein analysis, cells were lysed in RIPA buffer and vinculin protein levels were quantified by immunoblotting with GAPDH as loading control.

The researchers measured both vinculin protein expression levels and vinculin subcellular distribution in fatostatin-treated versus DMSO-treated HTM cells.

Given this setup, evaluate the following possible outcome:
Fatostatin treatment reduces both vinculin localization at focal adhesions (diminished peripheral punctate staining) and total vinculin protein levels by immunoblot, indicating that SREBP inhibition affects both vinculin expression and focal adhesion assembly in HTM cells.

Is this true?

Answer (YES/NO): NO